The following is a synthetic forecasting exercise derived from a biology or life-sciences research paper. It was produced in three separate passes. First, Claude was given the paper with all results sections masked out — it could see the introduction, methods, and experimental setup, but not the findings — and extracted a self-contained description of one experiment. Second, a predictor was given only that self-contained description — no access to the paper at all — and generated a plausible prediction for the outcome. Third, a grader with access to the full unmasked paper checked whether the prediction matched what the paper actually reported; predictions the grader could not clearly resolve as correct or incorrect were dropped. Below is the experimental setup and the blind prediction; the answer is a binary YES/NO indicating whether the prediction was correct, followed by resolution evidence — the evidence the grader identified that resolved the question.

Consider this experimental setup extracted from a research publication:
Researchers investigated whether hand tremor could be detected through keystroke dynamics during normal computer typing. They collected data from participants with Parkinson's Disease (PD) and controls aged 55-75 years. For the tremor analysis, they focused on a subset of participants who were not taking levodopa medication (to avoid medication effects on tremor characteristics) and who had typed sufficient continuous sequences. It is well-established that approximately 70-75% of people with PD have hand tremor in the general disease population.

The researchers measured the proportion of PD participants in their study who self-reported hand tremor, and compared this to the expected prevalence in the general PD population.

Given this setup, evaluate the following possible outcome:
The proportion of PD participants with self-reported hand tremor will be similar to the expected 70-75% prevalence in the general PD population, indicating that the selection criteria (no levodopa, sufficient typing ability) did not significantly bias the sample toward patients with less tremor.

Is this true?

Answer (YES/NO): NO